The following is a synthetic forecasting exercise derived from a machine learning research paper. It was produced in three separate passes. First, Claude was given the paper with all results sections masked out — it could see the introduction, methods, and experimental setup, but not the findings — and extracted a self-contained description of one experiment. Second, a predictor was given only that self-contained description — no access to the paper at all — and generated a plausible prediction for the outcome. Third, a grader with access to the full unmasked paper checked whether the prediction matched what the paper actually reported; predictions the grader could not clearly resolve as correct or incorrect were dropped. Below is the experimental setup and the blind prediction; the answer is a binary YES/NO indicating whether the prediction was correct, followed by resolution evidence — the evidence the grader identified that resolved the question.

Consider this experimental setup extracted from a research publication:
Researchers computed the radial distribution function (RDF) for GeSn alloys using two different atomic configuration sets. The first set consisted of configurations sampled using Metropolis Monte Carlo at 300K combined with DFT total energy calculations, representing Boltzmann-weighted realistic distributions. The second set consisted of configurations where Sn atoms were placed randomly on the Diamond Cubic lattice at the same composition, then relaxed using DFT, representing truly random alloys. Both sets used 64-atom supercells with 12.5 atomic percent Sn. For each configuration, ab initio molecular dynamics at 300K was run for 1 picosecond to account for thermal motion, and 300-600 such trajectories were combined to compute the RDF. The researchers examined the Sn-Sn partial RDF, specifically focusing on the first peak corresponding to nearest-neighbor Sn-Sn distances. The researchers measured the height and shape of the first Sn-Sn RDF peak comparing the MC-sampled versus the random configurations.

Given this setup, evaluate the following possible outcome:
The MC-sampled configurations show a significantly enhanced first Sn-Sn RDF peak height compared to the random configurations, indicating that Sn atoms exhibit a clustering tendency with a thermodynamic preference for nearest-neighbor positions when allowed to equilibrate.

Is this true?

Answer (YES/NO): NO